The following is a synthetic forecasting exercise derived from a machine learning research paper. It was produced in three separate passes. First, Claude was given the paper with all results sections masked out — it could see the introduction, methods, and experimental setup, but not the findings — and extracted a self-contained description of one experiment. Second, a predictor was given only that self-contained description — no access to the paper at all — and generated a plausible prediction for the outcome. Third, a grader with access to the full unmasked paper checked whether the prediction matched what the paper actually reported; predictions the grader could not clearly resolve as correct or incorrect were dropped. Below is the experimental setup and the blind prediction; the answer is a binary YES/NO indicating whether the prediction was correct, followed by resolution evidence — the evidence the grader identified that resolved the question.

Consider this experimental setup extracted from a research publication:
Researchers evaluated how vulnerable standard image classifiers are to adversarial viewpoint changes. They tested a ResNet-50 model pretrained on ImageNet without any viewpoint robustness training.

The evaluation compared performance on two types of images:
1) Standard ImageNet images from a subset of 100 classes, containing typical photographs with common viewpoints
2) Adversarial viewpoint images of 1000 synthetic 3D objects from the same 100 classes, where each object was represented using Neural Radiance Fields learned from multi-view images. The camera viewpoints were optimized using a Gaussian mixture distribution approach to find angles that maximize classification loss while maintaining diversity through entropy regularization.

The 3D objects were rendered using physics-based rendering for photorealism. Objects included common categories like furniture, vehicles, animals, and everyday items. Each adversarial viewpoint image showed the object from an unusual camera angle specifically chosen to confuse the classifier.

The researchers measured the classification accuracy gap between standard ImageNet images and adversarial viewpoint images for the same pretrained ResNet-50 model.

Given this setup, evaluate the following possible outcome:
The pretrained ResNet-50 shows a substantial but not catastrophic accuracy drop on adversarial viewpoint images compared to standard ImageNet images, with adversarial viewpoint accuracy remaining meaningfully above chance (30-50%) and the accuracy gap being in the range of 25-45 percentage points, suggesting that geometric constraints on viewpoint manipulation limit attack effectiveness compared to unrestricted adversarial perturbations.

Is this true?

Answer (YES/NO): NO